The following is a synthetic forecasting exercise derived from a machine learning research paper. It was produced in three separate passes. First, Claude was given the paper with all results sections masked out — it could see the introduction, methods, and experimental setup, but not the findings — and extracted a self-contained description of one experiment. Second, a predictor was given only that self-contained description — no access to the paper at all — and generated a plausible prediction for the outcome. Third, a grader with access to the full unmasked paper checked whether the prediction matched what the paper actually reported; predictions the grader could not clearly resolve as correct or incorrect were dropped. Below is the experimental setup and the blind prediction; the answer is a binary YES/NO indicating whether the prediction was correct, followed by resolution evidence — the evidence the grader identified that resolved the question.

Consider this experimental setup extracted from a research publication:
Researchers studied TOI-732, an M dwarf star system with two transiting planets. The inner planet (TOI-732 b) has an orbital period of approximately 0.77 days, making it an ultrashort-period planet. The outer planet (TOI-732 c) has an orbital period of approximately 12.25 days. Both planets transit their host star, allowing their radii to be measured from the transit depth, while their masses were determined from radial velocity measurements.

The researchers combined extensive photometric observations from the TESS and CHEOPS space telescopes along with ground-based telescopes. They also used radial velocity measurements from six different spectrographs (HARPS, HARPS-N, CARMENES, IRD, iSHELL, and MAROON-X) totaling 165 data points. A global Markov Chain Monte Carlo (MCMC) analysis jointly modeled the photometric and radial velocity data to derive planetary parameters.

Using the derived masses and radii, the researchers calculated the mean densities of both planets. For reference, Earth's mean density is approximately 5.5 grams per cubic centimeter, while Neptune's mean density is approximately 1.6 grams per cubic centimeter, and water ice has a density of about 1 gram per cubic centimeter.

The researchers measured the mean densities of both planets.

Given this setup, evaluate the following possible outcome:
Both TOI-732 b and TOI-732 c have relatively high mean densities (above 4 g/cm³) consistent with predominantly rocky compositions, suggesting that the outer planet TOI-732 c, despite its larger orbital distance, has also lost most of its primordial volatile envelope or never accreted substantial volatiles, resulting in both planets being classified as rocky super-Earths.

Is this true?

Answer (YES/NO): NO